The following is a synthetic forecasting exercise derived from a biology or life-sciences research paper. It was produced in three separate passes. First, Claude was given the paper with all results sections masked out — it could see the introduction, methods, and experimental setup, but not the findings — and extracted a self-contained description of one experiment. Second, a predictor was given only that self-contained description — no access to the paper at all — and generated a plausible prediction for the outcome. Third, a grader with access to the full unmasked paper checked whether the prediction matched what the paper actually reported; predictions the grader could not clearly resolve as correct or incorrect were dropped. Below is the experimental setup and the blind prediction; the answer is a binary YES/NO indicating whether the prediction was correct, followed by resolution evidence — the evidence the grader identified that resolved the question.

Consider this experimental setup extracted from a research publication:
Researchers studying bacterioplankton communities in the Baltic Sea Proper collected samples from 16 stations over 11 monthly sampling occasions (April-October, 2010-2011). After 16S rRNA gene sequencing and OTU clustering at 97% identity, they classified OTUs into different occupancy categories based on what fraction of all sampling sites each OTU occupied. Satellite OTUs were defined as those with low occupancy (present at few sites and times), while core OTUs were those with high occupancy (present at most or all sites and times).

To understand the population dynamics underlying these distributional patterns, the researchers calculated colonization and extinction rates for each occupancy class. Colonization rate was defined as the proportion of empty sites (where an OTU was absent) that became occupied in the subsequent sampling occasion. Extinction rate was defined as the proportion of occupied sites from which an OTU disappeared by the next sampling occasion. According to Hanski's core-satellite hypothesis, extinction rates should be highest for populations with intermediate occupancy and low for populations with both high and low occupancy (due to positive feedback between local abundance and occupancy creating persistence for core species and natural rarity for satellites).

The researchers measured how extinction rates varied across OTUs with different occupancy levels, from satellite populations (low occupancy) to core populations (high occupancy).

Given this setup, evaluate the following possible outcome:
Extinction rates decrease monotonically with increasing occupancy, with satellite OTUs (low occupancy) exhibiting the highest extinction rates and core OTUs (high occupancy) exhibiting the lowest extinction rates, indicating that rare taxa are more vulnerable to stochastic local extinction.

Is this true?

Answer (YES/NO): NO